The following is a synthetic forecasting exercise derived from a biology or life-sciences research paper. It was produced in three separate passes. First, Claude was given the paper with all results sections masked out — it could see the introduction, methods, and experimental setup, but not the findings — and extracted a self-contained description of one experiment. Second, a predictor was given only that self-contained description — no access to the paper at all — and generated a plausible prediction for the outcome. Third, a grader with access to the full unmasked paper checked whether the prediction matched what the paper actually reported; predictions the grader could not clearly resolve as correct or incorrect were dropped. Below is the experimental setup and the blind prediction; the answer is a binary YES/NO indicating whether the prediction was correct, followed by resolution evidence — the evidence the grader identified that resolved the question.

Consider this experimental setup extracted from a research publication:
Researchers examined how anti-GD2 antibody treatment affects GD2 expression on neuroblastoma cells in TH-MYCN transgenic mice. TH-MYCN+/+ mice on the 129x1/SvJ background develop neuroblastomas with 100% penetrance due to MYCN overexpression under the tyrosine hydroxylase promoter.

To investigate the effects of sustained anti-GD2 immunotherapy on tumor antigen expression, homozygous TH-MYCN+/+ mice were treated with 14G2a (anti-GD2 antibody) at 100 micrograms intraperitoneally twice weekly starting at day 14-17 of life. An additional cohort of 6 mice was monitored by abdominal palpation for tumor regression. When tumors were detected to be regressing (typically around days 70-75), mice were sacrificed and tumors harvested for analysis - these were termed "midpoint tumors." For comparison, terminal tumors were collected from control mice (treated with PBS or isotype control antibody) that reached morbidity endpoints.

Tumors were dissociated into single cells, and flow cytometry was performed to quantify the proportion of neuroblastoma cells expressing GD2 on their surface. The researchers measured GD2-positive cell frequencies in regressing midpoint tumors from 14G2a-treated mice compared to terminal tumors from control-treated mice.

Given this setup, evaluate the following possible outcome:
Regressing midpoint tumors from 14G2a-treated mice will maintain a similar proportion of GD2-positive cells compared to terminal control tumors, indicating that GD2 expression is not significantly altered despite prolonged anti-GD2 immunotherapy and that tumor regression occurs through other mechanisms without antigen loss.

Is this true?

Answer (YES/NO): NO